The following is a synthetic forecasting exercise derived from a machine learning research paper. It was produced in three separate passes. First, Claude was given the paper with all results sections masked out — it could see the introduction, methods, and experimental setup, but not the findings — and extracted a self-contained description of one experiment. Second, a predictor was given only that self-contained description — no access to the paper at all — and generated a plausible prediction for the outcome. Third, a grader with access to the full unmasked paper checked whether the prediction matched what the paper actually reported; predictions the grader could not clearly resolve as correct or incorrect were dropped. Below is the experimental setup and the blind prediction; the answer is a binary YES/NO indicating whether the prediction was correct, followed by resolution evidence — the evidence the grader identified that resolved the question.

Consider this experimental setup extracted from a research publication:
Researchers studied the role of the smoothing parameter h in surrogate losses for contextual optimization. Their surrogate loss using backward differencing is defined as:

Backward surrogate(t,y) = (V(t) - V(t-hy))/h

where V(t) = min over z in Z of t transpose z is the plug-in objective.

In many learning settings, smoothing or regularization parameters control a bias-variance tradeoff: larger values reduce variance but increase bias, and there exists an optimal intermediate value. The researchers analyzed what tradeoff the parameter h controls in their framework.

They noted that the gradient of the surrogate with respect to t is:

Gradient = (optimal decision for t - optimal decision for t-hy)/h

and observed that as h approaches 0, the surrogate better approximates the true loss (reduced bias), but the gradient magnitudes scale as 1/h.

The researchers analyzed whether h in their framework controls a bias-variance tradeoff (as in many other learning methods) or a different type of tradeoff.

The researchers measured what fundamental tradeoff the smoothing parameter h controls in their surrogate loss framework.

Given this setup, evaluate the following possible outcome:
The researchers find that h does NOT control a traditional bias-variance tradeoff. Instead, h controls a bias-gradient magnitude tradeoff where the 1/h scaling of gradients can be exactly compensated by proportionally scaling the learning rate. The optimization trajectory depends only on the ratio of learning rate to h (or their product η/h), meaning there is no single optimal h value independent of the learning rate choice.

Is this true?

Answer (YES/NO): NO